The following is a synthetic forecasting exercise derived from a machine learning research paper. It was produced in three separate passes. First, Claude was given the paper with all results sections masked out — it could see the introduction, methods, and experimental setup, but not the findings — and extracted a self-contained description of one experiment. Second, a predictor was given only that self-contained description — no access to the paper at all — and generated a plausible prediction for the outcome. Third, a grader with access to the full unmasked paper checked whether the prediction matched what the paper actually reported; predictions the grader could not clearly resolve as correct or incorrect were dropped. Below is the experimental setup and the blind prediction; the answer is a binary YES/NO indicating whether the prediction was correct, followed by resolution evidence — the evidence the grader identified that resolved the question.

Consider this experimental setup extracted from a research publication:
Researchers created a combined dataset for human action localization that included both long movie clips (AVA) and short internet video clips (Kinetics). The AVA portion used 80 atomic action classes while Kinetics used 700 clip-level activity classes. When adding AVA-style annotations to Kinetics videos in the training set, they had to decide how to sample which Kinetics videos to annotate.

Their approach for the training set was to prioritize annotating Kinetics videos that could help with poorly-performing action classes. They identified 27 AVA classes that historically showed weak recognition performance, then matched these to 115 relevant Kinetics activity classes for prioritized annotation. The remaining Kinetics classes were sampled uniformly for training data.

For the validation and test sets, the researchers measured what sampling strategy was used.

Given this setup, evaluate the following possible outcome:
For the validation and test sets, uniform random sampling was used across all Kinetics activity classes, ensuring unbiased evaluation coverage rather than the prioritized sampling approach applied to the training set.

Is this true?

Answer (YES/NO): NO